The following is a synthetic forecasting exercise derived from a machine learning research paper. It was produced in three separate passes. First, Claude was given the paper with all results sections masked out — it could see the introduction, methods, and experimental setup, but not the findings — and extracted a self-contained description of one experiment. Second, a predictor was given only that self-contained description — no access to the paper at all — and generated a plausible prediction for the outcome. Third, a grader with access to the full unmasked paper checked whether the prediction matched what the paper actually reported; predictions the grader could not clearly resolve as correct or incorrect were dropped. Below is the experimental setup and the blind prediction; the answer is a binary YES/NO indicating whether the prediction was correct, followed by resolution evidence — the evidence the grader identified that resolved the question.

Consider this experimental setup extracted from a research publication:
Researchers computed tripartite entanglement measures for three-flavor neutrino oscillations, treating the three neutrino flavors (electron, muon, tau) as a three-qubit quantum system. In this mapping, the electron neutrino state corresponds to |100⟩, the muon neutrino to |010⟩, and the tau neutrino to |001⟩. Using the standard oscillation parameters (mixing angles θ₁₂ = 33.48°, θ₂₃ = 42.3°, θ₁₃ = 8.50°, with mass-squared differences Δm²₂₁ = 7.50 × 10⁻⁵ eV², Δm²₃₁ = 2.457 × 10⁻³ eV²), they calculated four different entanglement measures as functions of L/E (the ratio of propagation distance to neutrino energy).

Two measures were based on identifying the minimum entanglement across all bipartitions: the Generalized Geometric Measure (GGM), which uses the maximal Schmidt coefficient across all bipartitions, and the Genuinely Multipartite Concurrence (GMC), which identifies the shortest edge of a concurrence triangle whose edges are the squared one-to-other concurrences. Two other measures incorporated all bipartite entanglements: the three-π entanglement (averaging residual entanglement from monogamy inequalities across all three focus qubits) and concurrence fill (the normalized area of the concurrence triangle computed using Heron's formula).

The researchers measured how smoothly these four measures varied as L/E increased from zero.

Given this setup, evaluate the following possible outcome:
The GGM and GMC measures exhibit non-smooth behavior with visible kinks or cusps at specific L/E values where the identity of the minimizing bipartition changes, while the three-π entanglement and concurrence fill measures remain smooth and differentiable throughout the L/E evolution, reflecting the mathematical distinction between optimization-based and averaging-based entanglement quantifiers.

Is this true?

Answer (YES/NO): YES